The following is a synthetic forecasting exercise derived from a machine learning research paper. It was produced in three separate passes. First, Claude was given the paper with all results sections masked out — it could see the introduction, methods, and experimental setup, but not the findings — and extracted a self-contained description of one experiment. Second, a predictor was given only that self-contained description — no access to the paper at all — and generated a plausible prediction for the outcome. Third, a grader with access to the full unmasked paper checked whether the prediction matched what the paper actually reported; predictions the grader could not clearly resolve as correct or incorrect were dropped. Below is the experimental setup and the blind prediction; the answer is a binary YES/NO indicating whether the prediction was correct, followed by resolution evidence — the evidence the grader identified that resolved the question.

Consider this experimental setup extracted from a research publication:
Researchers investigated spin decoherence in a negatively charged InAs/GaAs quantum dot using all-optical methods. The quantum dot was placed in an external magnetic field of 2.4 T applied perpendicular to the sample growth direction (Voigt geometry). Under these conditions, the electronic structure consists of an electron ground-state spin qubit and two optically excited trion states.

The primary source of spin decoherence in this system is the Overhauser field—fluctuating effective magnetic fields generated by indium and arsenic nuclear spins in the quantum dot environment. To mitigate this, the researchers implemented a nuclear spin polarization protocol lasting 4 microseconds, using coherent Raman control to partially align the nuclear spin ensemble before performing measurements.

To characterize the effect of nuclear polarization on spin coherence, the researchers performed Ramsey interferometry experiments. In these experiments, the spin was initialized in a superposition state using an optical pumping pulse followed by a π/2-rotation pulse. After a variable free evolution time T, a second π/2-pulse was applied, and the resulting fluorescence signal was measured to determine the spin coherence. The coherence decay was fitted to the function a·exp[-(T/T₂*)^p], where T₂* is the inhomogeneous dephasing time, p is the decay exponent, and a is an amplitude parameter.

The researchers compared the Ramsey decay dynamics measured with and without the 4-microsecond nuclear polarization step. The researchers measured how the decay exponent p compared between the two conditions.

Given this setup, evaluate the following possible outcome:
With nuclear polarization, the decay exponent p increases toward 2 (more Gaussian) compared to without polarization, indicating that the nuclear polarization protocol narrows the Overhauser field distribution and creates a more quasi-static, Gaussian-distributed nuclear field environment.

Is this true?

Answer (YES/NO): NO